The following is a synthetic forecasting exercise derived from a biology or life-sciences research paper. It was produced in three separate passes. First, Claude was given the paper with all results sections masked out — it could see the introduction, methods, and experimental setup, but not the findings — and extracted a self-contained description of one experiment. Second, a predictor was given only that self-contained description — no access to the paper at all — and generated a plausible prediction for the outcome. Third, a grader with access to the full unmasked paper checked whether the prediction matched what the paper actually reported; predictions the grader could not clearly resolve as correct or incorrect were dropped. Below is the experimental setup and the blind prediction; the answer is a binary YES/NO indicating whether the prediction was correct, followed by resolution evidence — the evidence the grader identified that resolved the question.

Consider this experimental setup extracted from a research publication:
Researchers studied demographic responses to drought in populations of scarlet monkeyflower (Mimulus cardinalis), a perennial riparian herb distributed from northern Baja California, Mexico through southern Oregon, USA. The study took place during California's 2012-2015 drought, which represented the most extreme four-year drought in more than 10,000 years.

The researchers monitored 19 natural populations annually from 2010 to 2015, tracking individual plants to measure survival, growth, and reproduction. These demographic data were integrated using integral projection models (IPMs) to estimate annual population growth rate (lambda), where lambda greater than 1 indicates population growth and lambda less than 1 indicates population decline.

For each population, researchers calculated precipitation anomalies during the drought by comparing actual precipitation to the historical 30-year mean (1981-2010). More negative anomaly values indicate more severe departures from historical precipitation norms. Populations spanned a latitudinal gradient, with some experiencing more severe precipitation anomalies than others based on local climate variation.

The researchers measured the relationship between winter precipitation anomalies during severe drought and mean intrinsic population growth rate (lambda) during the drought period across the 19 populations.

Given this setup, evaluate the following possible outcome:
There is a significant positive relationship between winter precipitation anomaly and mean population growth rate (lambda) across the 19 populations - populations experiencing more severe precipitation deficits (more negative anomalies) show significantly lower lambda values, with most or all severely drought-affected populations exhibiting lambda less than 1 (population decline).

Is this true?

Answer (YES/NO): YES